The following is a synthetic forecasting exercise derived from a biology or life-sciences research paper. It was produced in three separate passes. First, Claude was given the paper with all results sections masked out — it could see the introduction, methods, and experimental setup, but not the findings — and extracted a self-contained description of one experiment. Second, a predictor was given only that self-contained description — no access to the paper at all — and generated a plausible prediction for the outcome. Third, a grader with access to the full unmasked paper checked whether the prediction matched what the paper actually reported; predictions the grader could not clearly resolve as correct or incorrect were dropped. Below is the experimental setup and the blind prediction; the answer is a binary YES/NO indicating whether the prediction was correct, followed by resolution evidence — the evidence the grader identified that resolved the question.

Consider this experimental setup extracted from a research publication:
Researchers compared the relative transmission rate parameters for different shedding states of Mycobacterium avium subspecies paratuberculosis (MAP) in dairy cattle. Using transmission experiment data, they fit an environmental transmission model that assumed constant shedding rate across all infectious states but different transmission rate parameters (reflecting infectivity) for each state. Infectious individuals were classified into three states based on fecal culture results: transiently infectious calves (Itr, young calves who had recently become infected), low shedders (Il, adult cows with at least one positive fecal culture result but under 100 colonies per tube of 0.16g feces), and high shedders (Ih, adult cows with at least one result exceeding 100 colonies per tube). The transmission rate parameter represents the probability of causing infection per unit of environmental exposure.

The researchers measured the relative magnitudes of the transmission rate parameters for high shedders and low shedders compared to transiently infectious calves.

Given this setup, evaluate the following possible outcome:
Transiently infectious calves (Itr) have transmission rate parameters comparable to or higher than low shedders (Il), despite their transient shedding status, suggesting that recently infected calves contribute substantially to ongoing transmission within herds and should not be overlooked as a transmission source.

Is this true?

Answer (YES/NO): YES